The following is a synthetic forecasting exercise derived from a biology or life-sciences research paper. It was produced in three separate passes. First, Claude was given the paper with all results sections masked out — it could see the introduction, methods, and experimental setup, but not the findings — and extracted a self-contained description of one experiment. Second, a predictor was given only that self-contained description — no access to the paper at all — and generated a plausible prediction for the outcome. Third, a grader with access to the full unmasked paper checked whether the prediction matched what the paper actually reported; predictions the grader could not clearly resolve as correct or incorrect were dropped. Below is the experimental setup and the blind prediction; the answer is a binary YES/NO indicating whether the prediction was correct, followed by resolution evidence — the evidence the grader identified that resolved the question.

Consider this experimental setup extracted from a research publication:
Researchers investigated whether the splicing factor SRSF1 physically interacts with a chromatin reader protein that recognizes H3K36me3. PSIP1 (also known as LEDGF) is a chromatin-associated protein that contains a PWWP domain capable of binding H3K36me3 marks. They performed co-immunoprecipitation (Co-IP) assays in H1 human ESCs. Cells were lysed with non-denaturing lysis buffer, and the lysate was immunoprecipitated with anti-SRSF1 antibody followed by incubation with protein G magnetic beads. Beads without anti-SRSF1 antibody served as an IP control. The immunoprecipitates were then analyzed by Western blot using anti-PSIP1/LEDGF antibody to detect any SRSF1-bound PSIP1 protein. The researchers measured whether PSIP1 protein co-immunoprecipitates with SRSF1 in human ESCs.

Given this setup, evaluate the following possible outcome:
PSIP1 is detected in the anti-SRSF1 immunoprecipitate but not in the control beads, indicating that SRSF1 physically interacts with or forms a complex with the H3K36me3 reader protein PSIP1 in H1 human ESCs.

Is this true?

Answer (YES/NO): YES